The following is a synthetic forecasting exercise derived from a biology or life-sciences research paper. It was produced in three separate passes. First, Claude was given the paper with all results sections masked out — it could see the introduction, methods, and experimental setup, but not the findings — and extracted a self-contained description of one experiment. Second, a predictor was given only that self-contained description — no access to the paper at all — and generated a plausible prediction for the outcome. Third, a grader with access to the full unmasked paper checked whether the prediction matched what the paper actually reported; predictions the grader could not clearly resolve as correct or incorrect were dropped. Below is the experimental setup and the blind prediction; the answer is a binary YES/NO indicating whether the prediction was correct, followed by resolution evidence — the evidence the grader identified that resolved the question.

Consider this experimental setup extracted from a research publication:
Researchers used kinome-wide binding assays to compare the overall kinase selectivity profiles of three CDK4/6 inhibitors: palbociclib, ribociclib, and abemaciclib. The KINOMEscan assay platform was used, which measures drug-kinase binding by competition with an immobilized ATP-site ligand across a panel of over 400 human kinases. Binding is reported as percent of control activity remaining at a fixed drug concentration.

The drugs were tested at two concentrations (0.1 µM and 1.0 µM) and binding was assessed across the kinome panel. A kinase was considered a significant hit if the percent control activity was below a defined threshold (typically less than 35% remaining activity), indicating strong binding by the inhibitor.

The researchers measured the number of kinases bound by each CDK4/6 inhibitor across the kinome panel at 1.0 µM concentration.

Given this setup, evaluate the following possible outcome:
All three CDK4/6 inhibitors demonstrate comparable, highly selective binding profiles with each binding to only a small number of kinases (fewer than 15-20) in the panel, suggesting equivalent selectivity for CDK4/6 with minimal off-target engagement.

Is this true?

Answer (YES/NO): NO